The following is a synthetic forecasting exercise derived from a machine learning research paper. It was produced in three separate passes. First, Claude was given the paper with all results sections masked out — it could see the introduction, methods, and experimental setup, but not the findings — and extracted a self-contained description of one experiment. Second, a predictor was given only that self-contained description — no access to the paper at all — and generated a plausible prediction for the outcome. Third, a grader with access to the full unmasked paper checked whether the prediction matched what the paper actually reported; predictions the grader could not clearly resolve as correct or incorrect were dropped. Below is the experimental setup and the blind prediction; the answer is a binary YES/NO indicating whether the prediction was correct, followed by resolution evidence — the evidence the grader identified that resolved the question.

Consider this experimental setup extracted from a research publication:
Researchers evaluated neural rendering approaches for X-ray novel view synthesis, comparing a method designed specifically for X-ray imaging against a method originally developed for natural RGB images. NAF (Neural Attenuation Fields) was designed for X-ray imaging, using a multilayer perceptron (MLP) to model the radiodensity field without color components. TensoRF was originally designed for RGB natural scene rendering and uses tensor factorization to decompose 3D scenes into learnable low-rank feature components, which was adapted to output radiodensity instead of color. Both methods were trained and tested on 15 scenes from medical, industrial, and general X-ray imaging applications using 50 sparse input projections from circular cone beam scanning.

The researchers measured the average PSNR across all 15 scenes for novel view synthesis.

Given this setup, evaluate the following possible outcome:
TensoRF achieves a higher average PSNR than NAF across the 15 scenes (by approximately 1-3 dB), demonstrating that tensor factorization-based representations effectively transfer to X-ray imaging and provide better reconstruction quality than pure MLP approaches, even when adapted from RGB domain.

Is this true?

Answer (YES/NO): NO